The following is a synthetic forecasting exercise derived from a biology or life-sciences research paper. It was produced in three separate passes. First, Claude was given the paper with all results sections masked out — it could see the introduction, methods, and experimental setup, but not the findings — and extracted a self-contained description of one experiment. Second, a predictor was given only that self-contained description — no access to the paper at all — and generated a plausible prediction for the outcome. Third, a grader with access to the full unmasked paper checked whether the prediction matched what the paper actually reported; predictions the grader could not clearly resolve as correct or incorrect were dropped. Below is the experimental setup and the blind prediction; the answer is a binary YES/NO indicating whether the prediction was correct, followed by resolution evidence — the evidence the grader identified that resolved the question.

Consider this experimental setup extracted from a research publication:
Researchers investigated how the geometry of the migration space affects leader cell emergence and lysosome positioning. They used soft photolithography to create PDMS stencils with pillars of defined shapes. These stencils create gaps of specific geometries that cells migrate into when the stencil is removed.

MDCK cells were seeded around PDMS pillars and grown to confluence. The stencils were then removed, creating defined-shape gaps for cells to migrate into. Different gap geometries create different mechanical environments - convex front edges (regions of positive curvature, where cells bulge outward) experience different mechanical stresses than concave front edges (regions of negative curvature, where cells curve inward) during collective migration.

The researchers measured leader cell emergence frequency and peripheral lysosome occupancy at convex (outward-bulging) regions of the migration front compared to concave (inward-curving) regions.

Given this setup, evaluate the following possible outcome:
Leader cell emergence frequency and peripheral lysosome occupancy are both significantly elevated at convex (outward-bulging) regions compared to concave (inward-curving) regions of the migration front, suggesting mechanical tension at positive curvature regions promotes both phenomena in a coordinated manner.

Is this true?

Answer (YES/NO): YES